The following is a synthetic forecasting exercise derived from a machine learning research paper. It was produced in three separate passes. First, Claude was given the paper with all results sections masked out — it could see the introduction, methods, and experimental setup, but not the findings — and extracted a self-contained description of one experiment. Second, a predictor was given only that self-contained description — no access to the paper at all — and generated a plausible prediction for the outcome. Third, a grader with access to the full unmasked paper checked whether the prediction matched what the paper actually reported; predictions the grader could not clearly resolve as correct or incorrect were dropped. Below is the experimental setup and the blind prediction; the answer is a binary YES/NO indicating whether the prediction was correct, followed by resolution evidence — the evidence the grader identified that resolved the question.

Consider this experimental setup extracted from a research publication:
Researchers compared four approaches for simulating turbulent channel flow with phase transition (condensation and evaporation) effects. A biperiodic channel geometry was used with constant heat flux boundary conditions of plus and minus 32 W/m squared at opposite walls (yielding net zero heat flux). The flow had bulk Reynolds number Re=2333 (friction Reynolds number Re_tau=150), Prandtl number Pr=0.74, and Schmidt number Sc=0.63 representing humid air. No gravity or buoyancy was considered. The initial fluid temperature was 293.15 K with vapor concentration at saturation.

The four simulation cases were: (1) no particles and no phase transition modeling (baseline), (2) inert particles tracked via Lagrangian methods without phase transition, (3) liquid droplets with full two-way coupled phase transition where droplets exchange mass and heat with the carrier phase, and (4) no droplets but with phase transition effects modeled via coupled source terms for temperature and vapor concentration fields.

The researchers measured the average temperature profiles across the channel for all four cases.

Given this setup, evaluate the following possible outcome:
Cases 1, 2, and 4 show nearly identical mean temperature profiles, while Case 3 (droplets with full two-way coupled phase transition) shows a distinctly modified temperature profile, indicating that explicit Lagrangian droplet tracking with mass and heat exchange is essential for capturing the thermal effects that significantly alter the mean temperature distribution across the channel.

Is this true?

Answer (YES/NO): NO